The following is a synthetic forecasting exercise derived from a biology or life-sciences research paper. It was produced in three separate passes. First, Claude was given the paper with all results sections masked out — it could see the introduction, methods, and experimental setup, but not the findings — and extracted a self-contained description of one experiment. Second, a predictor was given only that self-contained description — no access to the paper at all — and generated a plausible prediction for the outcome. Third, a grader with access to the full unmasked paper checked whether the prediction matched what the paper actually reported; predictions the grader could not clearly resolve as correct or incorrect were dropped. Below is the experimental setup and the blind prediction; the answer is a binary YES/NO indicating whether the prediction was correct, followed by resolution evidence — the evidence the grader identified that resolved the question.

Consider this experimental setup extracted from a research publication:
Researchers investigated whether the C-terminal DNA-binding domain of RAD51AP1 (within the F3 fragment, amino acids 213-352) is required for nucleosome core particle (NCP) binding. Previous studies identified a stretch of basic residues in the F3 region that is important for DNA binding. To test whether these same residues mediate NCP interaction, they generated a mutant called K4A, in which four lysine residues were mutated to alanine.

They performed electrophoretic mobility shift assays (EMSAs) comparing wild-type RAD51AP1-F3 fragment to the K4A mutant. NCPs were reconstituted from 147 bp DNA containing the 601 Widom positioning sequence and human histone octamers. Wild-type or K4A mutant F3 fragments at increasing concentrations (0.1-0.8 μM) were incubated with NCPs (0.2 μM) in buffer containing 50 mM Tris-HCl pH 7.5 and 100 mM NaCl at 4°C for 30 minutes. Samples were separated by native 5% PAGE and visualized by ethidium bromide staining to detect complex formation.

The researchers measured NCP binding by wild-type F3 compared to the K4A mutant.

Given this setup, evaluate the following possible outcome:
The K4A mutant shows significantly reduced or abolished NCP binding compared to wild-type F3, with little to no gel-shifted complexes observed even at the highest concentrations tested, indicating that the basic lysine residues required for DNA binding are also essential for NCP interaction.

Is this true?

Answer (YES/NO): YES